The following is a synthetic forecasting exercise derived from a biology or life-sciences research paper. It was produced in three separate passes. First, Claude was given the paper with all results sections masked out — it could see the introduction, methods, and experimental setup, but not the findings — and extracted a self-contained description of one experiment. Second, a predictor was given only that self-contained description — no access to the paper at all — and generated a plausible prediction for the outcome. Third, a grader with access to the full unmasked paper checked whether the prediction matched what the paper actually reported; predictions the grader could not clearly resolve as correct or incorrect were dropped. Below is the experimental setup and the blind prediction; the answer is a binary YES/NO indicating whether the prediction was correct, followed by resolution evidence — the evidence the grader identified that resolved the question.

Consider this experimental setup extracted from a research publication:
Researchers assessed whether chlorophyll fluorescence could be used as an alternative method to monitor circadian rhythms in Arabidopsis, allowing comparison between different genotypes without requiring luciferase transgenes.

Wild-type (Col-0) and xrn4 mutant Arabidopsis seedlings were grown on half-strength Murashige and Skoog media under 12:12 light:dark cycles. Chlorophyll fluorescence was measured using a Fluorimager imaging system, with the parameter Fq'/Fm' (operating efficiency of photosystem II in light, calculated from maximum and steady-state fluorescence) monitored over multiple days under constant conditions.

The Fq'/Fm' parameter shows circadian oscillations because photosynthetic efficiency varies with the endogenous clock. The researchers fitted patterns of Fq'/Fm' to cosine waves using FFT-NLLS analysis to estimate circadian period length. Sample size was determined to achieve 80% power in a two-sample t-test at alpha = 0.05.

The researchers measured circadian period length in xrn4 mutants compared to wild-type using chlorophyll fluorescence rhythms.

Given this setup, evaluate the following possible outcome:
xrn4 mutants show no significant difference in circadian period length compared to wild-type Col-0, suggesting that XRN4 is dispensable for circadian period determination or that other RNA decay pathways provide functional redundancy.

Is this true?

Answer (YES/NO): NO